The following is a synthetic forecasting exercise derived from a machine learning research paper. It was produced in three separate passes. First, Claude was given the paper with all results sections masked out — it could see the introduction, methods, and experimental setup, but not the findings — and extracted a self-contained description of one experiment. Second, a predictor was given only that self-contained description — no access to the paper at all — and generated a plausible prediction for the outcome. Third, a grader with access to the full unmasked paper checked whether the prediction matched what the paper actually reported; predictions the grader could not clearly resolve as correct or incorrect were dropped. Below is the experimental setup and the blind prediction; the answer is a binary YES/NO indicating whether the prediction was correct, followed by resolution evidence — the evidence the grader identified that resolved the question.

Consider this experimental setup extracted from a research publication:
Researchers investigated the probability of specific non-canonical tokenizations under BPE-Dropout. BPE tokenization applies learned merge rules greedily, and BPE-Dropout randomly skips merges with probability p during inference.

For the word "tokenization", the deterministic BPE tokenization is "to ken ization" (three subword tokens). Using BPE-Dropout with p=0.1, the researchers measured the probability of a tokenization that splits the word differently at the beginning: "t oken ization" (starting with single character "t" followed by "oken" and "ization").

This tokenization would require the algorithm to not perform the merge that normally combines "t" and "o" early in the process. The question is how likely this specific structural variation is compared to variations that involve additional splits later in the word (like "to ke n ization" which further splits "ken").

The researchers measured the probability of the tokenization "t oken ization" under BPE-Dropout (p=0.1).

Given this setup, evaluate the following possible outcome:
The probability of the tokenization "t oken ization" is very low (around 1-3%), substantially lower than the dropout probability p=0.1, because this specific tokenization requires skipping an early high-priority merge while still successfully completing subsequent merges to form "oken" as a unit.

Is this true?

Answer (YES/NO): NO